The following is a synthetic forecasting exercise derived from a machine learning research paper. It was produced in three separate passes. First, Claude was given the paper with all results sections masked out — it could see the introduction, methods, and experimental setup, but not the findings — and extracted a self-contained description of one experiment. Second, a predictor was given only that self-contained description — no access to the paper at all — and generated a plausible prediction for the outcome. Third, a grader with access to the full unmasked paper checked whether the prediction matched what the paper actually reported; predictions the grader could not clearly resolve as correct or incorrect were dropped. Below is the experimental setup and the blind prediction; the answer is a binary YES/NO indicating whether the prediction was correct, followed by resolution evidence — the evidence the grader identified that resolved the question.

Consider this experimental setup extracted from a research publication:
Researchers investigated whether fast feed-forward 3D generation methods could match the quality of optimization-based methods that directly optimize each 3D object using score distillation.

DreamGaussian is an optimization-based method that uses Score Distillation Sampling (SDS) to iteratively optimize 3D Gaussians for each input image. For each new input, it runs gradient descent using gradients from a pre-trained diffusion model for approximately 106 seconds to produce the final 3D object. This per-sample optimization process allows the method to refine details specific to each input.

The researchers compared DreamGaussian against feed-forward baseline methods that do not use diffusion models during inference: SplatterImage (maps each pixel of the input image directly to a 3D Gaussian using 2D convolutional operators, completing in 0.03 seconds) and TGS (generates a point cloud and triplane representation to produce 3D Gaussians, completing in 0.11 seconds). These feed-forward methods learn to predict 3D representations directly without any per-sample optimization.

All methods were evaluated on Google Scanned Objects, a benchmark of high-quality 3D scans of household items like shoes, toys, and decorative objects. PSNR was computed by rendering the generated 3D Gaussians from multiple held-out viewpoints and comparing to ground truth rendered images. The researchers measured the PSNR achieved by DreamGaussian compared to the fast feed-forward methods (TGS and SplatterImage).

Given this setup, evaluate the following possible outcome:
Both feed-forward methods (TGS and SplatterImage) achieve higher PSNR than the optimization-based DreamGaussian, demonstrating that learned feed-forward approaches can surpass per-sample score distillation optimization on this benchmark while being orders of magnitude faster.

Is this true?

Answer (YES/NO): YES